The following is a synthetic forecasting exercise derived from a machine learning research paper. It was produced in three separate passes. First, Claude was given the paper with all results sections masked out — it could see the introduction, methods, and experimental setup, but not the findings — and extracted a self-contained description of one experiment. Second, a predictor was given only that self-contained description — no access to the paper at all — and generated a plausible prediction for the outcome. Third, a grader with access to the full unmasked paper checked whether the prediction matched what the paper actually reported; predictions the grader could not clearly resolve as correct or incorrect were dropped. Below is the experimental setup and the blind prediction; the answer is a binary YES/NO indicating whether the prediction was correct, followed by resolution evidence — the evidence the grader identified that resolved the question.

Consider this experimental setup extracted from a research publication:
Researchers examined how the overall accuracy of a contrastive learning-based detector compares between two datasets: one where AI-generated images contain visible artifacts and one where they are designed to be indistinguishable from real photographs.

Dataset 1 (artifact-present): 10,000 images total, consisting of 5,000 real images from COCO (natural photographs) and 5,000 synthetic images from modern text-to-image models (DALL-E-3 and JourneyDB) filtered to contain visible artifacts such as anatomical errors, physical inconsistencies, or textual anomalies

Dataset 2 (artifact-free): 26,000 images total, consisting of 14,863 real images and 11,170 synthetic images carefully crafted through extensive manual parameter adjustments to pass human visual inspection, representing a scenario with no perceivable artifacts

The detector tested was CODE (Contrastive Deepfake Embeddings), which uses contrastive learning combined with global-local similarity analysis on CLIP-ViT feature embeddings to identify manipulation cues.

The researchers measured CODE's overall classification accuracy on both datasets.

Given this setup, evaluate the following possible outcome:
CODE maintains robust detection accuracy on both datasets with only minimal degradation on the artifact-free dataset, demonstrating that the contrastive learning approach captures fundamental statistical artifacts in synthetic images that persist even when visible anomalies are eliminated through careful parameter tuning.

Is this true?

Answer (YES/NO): NO